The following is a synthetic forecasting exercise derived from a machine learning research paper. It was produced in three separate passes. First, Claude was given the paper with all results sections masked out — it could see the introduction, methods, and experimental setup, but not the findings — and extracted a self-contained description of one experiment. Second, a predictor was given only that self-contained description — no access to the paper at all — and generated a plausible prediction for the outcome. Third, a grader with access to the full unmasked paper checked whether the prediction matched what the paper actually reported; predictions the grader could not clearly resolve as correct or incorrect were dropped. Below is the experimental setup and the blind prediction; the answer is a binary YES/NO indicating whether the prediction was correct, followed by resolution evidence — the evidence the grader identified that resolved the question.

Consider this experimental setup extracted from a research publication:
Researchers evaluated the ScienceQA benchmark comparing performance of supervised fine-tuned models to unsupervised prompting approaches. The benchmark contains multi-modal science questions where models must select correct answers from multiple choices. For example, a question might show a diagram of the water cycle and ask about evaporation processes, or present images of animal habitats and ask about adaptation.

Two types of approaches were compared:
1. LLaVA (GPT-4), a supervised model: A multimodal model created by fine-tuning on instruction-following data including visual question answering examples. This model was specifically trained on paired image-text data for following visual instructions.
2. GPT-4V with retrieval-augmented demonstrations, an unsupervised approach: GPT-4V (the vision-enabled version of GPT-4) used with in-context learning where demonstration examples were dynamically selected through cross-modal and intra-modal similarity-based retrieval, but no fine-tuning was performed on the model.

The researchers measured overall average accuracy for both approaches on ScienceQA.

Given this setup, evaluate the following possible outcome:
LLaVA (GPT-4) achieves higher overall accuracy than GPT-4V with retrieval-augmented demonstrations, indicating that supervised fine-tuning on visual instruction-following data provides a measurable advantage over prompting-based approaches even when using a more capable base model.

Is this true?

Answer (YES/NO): NO